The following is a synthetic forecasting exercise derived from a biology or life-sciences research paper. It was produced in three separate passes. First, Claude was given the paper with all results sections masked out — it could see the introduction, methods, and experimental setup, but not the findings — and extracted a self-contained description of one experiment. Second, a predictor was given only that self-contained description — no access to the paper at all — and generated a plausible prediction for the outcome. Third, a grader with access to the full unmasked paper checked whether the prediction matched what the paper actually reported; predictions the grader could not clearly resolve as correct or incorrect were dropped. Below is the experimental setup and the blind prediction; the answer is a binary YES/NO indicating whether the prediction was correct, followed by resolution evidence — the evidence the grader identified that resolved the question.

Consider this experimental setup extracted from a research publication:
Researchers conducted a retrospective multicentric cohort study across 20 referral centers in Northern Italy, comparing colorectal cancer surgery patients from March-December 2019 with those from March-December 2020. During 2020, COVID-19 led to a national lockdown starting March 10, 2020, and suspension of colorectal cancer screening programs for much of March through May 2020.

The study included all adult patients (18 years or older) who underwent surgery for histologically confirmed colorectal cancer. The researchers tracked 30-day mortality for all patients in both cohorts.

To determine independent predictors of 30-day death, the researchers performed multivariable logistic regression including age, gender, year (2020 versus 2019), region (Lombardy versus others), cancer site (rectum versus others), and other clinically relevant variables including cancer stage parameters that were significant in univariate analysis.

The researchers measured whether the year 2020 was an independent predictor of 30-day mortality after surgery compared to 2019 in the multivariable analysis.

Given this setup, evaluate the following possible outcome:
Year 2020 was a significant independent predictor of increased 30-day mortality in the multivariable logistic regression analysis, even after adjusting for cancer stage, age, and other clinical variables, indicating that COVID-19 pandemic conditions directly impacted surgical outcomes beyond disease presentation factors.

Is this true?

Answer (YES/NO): NO